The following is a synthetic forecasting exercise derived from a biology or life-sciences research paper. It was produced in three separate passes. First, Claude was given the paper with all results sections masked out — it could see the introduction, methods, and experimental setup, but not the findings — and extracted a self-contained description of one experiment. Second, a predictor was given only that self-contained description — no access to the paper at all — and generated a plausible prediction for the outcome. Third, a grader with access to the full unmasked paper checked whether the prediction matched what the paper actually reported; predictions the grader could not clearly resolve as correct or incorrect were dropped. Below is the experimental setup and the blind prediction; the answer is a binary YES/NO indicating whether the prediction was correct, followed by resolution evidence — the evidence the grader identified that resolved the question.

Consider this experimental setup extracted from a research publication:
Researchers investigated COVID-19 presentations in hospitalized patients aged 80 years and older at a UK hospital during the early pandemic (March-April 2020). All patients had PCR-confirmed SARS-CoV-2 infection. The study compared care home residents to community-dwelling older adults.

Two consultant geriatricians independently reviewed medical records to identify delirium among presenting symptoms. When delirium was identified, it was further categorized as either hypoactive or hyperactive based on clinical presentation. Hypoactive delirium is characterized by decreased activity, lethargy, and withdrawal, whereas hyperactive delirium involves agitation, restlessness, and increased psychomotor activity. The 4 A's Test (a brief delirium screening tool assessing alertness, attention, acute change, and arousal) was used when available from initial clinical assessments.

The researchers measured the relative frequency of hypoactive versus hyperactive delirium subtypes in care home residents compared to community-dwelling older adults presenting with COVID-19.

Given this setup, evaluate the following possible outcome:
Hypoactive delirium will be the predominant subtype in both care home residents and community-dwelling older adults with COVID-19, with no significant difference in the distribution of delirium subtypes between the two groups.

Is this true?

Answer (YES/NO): NO